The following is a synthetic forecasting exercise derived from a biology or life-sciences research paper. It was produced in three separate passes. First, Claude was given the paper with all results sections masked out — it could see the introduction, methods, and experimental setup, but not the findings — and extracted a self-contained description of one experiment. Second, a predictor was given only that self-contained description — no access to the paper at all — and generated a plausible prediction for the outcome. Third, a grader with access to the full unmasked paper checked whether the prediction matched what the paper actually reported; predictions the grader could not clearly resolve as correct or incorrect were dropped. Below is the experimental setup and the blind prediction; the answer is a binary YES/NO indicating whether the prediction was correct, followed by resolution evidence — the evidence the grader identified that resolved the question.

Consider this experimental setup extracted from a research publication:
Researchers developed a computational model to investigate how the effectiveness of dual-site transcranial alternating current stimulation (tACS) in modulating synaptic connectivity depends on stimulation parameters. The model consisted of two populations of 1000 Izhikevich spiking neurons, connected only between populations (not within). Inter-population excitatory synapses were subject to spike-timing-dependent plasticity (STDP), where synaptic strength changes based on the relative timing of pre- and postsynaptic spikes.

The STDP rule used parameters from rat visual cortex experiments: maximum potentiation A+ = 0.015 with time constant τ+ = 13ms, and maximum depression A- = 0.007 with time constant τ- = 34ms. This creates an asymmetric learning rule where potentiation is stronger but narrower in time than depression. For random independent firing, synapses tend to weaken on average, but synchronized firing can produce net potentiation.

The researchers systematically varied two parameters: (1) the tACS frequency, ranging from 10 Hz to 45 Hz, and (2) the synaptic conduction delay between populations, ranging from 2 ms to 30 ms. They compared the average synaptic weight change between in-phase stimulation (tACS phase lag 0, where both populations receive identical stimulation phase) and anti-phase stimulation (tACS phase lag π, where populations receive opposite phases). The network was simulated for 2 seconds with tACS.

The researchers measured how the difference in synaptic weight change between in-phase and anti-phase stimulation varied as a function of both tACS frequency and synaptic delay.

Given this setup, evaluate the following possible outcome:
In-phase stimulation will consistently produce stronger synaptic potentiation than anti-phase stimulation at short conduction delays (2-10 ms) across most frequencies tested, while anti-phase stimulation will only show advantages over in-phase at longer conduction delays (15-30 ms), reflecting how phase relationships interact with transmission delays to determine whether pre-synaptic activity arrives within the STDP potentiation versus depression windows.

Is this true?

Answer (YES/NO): NO